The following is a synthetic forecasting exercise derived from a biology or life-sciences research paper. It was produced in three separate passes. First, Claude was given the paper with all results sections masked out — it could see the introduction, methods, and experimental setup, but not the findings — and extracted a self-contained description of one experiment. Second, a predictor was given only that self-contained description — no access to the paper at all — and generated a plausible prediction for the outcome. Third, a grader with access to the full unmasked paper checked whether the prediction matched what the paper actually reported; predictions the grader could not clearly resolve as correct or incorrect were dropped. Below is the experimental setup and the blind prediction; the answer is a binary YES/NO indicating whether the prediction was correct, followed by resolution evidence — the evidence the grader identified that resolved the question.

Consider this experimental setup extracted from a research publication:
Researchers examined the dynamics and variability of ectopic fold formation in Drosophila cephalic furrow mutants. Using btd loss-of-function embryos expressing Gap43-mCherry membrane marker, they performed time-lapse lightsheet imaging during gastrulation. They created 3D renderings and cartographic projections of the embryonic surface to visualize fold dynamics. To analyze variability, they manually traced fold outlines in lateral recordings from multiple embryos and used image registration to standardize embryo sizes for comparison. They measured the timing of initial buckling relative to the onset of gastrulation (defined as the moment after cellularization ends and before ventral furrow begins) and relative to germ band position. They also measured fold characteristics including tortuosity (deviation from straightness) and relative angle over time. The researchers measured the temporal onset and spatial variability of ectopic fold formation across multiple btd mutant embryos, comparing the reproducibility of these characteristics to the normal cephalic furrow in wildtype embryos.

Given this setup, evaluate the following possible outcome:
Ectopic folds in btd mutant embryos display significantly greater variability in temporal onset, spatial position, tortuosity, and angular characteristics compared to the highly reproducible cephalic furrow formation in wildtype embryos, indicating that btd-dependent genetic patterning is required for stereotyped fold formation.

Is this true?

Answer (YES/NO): YES